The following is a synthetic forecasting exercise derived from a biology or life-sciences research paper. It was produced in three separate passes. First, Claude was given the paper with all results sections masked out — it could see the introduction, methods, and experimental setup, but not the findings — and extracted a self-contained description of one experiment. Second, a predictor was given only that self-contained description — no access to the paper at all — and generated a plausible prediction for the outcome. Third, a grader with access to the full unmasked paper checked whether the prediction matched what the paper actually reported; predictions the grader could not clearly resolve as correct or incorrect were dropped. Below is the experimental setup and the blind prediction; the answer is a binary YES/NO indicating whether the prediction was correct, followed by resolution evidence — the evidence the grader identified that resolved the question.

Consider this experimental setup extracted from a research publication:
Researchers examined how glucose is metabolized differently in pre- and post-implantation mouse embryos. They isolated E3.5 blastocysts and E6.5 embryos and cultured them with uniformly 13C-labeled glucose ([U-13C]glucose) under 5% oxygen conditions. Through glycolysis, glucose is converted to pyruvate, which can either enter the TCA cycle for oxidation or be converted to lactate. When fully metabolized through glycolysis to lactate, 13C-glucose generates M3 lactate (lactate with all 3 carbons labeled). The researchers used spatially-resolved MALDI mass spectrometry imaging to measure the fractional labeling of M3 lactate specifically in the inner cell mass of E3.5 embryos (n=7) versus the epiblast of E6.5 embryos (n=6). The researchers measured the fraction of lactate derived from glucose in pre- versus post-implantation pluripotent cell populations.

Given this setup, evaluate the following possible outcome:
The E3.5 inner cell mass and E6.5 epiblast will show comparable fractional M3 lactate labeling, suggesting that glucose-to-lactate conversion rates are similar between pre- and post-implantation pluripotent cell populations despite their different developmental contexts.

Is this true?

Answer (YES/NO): NO